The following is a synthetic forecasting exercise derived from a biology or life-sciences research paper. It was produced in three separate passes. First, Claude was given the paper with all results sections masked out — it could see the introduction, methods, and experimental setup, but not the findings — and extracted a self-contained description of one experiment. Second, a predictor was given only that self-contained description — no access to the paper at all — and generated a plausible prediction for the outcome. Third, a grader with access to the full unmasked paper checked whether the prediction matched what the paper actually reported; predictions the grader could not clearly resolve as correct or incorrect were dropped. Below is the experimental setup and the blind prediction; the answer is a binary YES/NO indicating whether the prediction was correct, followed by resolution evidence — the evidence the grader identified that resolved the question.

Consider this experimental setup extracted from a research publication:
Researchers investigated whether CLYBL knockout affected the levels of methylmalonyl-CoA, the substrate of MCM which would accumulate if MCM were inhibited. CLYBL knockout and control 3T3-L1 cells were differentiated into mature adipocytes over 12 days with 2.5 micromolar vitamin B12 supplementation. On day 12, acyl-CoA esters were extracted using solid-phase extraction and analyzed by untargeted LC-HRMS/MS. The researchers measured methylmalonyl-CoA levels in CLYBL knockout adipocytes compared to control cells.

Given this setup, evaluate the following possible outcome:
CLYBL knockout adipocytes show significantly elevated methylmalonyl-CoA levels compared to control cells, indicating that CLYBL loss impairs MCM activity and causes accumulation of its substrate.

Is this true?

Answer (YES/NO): YES